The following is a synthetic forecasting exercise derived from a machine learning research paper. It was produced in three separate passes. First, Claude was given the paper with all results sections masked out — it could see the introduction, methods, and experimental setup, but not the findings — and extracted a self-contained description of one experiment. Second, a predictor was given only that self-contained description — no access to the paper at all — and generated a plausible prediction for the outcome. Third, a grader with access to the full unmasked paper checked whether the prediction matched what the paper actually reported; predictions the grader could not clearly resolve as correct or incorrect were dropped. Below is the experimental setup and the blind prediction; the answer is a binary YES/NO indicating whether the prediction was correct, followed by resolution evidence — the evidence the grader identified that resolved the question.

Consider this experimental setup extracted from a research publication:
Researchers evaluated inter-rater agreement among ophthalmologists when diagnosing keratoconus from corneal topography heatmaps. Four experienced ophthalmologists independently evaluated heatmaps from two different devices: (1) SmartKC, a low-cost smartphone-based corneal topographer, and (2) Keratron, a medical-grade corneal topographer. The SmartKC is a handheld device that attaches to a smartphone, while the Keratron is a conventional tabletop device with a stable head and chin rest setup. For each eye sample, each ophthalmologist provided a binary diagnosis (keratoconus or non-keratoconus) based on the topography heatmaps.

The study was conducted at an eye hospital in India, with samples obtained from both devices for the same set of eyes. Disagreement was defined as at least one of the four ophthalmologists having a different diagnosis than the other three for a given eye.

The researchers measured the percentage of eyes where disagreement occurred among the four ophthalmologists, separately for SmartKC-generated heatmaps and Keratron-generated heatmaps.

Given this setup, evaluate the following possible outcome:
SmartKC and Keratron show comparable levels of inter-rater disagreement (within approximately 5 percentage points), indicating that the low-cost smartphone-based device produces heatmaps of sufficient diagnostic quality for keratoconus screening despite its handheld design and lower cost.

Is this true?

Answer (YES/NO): NO